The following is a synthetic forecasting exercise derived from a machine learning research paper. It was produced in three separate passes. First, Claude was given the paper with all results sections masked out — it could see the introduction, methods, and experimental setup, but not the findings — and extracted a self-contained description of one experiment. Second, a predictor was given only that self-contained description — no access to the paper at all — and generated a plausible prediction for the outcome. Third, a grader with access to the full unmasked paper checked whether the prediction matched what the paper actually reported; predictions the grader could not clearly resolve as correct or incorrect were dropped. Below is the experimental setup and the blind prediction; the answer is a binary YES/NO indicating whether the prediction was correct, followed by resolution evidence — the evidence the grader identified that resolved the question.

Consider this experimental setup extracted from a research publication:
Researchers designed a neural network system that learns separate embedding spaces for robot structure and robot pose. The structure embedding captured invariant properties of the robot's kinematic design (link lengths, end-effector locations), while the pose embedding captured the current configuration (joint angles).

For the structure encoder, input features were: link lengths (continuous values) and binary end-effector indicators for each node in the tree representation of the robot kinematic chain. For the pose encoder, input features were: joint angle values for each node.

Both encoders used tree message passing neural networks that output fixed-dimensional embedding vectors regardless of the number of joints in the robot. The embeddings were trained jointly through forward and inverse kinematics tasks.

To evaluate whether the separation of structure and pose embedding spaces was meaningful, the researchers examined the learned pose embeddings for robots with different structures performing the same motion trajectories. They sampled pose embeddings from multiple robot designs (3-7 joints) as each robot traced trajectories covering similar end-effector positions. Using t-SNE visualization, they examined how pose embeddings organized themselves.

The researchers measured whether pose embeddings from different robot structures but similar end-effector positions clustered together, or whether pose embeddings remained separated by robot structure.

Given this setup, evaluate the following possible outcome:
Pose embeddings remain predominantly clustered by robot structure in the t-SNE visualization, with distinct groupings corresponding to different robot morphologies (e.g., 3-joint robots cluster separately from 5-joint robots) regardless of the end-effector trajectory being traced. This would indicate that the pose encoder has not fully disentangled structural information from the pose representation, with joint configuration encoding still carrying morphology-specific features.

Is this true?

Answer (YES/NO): NO